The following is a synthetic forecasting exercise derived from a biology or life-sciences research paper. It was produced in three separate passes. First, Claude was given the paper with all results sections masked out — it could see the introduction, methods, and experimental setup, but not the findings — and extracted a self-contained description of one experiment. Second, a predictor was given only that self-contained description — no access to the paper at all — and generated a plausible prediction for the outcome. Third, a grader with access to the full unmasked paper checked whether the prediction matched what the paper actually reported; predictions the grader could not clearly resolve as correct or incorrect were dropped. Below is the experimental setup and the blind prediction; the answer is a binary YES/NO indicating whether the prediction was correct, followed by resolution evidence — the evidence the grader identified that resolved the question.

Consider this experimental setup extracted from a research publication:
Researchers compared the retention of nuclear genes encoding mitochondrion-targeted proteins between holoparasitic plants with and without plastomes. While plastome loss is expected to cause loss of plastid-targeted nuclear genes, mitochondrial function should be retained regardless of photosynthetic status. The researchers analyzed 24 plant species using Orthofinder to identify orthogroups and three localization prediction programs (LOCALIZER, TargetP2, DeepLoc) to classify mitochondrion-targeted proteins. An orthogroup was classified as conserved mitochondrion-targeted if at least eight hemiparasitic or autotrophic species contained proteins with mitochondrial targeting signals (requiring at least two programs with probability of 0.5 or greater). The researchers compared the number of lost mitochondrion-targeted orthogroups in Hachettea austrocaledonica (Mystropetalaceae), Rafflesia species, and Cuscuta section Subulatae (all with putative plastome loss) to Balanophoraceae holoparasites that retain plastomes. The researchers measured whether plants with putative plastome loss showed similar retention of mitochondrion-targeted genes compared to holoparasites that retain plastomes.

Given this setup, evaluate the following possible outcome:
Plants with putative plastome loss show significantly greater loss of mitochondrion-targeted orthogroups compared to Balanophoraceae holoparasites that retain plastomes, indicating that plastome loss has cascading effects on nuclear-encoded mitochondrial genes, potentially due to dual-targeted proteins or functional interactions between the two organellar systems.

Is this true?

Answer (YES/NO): NO